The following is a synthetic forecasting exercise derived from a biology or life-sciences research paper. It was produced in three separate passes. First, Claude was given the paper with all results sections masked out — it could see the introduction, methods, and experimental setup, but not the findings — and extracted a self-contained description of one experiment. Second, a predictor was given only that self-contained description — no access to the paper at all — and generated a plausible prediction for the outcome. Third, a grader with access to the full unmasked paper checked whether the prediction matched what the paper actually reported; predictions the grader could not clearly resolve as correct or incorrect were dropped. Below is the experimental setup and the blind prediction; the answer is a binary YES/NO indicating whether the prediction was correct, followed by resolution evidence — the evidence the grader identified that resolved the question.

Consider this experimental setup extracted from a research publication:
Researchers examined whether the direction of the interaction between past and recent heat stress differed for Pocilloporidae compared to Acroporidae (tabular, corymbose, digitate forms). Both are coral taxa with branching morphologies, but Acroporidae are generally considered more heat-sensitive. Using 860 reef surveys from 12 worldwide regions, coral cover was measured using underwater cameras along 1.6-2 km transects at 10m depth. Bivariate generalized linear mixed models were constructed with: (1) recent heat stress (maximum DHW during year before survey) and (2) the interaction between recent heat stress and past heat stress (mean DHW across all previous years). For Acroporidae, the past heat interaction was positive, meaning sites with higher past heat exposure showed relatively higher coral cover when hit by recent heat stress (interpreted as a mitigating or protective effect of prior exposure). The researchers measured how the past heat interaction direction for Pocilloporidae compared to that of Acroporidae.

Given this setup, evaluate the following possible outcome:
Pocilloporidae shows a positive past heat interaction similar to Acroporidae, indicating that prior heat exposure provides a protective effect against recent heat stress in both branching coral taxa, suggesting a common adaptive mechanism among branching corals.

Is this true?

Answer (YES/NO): YES